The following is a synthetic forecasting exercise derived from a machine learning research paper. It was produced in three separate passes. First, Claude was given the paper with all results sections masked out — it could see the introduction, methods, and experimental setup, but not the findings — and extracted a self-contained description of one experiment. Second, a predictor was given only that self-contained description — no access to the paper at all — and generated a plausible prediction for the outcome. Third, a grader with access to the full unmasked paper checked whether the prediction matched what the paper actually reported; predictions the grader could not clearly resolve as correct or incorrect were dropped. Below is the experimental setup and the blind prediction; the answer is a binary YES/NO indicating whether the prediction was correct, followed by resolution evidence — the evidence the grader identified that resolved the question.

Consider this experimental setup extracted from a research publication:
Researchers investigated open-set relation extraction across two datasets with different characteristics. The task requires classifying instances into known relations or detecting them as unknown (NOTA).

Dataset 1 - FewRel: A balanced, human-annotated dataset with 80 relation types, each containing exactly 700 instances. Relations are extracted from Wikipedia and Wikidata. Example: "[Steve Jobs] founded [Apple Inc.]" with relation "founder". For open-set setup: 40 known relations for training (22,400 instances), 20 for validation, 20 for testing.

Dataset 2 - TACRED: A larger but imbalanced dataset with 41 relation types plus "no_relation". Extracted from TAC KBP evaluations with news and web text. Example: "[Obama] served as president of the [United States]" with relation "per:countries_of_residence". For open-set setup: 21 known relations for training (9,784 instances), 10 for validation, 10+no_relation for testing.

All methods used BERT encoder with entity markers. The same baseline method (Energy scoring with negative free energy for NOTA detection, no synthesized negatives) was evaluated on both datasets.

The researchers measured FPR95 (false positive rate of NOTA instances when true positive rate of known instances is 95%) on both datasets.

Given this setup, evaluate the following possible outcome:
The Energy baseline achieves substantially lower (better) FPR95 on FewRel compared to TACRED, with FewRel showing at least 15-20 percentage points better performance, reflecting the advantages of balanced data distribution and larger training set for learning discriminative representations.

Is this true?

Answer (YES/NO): NO